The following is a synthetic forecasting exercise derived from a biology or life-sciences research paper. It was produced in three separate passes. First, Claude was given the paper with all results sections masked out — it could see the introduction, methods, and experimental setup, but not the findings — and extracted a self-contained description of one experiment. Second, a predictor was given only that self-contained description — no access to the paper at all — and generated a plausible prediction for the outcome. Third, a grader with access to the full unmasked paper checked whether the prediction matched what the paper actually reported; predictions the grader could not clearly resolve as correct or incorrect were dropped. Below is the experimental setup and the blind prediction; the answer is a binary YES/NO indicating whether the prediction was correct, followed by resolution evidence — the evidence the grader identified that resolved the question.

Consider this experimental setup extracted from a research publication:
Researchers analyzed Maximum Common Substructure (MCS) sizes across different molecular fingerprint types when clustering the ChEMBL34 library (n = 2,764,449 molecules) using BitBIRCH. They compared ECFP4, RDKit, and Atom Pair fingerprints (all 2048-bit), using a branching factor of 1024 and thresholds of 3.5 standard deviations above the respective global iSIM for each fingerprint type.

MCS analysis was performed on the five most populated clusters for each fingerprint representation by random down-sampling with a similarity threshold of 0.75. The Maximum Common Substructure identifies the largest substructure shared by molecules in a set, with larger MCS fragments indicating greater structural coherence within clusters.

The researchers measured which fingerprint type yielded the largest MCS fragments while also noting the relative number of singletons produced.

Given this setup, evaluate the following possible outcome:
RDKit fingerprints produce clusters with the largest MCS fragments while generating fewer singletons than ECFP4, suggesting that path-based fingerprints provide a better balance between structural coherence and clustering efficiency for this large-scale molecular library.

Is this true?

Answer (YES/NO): NO